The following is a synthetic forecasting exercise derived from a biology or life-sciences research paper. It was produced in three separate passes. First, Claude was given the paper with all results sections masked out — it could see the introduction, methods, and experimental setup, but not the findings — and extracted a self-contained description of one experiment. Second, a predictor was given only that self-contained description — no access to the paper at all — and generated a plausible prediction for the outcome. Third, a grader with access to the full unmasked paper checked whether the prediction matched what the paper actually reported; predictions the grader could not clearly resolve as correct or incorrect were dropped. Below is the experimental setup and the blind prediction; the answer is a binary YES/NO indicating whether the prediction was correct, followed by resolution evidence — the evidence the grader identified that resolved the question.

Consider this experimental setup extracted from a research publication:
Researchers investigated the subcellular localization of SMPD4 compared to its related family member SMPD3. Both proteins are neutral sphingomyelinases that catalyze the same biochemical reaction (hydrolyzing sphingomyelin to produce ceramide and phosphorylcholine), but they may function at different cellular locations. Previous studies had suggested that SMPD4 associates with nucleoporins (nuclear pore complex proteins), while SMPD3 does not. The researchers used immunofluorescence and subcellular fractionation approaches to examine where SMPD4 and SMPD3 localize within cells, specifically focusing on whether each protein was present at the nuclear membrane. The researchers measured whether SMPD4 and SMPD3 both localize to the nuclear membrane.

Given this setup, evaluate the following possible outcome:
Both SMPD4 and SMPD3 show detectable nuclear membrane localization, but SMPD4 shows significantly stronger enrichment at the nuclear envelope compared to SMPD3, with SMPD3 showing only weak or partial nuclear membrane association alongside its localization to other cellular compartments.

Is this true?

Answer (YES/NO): NO